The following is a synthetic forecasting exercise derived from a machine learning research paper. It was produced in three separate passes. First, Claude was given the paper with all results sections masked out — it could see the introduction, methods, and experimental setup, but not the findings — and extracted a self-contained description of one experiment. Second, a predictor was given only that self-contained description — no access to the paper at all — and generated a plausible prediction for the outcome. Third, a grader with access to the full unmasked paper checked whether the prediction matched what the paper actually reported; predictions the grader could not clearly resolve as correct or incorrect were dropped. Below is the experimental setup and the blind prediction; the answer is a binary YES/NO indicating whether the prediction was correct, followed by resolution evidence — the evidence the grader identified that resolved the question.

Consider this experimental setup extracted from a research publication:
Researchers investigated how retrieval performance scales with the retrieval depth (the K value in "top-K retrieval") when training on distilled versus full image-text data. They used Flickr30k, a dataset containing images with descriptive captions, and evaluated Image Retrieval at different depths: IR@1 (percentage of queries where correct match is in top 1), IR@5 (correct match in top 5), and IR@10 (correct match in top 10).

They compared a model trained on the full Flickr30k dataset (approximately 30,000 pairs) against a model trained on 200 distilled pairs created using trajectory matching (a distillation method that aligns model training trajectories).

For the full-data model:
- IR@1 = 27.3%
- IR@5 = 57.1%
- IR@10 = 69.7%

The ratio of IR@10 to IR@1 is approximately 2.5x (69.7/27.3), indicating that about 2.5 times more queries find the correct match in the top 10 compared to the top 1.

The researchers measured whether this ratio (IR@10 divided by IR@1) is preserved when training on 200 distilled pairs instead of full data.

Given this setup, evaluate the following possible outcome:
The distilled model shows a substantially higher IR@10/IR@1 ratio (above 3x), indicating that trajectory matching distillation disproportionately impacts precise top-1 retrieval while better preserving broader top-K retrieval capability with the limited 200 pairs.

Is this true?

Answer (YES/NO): YES